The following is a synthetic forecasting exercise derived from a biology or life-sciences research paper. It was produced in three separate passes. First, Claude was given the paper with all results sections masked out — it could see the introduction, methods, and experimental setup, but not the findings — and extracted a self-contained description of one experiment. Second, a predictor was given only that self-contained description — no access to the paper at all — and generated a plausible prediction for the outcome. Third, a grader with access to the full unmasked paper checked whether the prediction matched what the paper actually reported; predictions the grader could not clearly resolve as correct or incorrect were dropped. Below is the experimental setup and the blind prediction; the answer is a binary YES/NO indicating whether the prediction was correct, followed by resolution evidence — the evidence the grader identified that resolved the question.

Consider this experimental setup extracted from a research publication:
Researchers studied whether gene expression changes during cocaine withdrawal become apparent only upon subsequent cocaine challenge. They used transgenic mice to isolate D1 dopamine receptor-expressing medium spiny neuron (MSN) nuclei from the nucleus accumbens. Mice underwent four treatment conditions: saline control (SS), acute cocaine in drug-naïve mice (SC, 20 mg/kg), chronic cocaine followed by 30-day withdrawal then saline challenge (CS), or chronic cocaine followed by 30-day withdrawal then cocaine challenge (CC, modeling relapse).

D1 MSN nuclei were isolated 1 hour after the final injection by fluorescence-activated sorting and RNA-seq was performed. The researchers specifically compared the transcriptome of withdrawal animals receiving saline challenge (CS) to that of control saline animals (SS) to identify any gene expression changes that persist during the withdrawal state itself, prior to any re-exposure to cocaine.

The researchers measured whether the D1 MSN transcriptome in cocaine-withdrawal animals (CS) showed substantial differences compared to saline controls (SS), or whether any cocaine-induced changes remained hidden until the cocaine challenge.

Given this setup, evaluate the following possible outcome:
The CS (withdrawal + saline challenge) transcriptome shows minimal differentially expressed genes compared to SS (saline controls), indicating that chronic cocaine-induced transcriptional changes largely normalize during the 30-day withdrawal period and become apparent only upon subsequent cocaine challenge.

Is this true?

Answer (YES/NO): YES